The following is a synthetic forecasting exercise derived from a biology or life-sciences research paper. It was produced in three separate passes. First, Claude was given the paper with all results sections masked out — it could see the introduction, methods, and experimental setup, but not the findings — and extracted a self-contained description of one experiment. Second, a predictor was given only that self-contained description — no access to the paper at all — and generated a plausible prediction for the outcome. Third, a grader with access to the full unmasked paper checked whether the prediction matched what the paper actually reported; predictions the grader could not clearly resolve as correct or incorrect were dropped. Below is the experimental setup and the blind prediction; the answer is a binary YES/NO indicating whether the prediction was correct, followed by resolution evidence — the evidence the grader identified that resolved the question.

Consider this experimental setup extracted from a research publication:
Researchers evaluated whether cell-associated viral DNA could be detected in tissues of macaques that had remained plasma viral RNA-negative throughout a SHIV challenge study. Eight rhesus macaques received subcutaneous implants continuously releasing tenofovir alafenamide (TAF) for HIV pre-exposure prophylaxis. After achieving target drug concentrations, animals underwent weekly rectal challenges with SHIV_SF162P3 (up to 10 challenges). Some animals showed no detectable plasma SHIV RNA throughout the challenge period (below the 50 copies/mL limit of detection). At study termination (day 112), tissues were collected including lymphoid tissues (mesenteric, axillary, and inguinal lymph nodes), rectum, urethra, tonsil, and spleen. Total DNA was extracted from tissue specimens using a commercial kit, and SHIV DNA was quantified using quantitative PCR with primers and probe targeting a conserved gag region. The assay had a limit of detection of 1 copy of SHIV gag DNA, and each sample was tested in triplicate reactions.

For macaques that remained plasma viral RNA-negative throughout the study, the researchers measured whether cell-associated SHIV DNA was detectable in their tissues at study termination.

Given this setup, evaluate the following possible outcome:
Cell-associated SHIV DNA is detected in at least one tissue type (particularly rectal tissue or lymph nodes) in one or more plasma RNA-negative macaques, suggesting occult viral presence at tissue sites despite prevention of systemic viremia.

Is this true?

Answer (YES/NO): NO